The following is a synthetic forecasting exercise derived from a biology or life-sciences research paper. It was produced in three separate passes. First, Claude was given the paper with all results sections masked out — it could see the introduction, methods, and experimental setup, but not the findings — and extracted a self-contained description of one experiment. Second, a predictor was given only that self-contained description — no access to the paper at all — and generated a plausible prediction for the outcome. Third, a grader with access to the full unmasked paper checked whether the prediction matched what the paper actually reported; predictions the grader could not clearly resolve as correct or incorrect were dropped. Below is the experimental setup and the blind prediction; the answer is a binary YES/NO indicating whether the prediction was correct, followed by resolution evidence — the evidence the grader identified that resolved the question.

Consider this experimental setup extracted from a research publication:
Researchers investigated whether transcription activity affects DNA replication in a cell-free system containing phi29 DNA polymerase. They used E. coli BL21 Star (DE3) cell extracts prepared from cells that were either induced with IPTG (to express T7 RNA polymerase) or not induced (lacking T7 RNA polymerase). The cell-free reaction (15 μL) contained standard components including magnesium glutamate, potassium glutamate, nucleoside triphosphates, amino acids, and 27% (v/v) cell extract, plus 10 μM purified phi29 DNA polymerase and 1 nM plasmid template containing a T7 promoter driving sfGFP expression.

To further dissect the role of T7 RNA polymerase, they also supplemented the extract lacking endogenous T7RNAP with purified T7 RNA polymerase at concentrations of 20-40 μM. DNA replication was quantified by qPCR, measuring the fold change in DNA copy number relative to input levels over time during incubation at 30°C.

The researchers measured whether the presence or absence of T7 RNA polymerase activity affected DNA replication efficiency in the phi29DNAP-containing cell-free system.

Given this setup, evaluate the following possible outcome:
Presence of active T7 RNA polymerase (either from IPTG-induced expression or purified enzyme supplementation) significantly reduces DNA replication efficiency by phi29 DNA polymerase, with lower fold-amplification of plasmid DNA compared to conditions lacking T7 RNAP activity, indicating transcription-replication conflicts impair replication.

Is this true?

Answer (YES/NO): NO